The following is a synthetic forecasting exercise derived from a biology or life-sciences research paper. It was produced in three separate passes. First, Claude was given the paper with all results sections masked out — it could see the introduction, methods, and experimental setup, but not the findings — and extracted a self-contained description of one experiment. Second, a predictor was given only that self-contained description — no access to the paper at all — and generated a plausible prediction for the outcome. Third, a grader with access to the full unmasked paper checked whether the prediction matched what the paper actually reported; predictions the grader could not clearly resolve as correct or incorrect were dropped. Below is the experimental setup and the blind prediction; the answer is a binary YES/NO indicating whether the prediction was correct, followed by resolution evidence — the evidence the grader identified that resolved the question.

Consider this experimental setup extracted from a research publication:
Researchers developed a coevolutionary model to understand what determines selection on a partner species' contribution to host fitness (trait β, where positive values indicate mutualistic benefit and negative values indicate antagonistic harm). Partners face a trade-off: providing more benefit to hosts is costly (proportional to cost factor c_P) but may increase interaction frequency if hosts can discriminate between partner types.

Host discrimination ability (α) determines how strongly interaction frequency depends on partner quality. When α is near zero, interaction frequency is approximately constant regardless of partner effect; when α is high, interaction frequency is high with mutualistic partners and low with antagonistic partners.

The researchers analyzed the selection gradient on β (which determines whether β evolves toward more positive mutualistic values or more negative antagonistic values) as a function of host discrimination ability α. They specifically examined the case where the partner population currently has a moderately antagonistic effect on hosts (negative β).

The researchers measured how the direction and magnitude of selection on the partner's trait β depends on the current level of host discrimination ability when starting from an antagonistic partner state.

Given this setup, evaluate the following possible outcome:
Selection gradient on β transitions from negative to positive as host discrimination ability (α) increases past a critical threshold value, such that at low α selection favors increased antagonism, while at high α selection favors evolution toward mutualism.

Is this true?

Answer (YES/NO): YES